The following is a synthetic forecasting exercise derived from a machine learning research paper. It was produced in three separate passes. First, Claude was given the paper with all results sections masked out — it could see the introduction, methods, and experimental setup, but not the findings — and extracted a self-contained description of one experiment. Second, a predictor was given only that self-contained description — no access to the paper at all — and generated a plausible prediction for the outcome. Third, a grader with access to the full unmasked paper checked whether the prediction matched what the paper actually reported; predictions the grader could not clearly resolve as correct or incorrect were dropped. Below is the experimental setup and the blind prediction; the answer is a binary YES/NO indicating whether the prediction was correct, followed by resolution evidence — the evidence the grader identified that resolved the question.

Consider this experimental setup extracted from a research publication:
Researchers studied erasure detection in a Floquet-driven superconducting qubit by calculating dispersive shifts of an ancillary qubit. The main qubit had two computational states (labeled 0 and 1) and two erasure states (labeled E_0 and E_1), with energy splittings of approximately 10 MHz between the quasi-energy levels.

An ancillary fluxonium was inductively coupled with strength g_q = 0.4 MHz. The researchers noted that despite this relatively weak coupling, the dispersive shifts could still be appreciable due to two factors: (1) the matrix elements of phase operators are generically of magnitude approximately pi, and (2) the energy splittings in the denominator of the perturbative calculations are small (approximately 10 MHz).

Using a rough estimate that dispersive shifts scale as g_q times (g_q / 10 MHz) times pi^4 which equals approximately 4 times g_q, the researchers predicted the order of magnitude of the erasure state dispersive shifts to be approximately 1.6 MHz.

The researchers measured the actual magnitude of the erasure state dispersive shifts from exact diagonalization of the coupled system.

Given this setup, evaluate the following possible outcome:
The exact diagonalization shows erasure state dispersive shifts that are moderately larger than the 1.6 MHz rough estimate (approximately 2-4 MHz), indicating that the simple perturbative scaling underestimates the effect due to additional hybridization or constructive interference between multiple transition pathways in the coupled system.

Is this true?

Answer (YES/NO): NO